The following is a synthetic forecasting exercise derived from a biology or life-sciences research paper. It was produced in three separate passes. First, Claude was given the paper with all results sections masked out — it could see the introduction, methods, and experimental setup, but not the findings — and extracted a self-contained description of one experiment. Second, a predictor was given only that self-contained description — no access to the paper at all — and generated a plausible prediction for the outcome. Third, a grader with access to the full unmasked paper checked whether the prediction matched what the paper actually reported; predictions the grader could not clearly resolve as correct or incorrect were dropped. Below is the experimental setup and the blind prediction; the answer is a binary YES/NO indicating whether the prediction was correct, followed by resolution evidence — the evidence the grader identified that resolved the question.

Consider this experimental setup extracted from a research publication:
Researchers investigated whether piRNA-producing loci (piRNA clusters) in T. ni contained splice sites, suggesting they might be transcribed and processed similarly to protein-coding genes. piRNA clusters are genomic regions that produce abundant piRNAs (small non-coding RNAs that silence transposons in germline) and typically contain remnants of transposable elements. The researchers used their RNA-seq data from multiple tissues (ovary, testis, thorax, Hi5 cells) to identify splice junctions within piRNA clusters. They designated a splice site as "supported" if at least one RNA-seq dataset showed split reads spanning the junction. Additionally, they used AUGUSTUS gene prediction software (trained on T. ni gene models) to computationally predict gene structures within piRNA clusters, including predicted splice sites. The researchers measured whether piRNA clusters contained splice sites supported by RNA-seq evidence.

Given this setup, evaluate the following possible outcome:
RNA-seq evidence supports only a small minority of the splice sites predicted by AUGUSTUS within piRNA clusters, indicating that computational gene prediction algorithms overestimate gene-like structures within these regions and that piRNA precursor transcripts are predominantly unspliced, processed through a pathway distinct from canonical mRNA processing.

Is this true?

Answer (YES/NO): YES